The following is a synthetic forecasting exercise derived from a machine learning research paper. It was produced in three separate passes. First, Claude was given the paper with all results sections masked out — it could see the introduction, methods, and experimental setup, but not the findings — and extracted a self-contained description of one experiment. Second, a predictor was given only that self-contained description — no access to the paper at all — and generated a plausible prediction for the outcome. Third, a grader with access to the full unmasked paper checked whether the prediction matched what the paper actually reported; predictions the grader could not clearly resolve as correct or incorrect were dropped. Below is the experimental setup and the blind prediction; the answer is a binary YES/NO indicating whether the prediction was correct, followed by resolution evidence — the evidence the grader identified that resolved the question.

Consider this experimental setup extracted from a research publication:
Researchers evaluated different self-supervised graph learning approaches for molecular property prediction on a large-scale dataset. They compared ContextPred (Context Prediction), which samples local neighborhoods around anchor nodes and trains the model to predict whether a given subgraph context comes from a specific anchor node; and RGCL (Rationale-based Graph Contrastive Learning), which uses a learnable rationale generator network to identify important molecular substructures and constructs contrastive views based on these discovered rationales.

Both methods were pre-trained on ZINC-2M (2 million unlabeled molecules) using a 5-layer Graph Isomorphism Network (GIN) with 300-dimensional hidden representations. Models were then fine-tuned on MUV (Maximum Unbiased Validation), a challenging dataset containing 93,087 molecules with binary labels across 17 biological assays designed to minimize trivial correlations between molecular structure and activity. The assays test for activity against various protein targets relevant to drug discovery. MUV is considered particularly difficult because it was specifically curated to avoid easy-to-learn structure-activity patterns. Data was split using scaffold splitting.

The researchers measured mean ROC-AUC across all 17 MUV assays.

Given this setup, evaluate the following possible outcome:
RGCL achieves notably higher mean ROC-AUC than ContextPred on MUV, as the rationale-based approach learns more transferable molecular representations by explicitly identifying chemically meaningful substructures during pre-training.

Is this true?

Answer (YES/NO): NO